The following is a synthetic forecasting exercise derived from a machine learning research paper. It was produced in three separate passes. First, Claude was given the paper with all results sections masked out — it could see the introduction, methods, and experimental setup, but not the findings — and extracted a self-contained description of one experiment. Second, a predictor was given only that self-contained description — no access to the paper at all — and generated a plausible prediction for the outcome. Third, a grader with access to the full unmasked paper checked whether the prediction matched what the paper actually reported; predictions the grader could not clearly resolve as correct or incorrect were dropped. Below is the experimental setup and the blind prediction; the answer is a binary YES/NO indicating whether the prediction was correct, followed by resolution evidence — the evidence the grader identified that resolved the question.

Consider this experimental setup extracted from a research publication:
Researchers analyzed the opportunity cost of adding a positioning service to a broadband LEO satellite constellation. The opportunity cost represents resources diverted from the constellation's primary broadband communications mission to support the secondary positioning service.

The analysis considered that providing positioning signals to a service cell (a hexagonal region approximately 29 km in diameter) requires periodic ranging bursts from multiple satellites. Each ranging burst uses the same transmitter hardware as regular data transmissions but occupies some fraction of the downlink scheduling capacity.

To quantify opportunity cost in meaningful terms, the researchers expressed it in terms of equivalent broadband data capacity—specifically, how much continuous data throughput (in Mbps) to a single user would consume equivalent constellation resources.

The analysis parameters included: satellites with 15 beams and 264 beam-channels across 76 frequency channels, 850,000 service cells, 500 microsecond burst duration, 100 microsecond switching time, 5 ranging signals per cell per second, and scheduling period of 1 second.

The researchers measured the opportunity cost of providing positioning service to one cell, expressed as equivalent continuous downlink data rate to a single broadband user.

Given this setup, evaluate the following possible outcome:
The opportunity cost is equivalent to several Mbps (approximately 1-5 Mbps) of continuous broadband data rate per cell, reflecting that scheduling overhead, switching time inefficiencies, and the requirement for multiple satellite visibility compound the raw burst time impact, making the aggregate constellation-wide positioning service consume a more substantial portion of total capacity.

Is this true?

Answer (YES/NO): NO